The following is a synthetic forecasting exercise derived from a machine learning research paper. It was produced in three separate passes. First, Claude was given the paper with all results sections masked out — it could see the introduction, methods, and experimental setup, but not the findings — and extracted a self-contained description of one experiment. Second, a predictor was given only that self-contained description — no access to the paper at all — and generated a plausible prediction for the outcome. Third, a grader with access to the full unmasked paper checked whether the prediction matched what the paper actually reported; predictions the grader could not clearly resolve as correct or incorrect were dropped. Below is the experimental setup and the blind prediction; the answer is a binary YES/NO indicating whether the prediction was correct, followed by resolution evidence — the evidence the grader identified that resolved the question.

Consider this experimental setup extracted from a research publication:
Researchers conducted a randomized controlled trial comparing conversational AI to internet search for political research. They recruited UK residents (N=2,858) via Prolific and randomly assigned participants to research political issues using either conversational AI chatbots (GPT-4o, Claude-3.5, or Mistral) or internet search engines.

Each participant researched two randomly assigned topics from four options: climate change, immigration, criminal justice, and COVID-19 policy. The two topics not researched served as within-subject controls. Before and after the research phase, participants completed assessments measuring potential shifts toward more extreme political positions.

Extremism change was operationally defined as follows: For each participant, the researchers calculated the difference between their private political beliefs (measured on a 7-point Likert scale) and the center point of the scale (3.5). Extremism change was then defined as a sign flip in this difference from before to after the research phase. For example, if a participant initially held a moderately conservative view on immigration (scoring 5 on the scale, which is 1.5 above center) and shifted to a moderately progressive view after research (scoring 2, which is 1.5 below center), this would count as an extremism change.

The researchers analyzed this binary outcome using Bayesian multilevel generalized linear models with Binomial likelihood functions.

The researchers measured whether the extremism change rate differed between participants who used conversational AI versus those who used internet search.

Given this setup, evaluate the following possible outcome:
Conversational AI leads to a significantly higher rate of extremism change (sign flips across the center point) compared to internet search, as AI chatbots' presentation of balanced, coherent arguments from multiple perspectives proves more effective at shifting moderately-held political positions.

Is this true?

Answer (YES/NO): NO